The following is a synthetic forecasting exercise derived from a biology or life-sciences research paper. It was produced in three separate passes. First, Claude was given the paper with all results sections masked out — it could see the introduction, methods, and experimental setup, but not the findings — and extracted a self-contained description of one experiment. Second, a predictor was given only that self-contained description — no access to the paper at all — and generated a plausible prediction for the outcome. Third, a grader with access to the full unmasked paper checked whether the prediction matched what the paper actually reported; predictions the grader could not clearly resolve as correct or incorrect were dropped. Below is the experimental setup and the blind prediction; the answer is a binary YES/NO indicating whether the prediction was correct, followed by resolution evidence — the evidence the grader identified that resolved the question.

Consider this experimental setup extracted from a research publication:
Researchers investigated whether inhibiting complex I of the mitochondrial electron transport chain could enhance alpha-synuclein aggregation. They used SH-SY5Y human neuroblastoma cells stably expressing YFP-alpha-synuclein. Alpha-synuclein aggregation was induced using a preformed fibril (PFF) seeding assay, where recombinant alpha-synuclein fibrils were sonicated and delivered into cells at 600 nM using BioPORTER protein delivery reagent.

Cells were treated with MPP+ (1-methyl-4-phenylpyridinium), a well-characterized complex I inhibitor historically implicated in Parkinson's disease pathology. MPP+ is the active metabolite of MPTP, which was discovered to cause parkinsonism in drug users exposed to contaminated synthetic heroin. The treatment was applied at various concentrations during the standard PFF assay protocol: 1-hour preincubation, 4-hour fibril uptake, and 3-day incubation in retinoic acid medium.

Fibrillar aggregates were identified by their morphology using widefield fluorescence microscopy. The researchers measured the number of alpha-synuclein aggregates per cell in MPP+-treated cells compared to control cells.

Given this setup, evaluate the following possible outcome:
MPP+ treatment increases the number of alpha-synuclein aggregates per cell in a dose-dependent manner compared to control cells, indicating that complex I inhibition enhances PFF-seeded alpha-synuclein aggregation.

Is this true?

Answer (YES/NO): NO